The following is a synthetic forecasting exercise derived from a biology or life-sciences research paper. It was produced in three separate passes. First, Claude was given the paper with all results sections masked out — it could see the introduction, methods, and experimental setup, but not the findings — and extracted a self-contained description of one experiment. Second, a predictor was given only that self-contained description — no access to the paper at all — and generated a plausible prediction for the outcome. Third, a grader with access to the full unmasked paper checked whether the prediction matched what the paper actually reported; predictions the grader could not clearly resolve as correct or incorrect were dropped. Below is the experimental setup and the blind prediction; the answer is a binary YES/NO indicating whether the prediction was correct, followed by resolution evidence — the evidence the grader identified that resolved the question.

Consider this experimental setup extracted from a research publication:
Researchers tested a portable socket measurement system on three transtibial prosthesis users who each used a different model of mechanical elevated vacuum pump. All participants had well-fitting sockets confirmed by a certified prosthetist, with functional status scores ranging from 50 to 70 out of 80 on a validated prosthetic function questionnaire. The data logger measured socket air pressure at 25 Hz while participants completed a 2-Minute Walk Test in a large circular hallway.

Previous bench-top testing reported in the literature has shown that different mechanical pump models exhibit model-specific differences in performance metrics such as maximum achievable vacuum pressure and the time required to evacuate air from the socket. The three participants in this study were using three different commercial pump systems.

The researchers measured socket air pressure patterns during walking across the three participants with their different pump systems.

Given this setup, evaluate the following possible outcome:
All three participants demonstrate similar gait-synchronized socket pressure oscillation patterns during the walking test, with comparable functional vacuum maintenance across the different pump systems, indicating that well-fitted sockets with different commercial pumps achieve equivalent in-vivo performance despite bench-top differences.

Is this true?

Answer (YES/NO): NO